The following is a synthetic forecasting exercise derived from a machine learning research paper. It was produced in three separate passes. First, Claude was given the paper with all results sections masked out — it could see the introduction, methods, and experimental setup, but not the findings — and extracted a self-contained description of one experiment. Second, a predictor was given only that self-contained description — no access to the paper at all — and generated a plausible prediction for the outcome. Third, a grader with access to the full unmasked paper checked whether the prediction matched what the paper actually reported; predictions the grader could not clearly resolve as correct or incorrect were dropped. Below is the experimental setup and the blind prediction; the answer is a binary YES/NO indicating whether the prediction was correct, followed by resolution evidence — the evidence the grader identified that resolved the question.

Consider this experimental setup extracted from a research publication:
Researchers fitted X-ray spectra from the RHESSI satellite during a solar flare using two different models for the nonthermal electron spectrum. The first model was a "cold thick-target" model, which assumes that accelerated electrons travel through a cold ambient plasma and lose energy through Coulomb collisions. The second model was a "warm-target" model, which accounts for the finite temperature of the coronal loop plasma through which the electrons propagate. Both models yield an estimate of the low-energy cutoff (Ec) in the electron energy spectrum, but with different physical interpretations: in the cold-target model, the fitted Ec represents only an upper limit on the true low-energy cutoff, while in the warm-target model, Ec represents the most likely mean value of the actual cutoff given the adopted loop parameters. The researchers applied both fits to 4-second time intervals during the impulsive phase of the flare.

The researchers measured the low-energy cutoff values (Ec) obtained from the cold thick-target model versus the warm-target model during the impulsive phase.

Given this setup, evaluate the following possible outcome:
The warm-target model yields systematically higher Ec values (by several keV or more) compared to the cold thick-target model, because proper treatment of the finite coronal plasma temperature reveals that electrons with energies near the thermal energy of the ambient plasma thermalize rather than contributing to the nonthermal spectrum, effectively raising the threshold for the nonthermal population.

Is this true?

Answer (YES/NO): NO